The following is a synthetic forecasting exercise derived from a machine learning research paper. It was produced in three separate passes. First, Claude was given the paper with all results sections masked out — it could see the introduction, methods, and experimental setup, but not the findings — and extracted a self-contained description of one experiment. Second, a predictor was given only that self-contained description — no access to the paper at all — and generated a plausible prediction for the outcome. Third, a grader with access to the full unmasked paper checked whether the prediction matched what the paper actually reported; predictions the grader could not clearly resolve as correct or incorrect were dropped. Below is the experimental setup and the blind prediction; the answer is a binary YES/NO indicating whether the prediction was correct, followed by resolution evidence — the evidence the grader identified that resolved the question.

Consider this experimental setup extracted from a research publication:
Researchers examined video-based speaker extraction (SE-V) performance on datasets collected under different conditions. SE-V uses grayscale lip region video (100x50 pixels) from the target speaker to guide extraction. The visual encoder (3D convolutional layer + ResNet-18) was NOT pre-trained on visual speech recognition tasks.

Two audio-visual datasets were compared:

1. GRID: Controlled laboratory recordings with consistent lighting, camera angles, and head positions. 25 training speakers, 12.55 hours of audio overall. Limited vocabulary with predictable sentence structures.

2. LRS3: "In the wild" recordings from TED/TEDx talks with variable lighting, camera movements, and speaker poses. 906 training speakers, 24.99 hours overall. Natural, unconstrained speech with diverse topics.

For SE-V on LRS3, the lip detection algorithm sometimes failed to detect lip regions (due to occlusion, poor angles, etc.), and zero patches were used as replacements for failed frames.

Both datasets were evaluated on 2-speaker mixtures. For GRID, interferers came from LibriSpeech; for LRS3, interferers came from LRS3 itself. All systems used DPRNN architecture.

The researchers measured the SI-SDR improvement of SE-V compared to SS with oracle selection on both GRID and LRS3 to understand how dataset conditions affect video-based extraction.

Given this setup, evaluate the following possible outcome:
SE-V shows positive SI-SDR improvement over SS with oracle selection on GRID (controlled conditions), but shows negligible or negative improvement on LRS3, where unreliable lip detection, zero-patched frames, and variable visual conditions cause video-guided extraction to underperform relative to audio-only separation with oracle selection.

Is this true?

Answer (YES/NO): NO